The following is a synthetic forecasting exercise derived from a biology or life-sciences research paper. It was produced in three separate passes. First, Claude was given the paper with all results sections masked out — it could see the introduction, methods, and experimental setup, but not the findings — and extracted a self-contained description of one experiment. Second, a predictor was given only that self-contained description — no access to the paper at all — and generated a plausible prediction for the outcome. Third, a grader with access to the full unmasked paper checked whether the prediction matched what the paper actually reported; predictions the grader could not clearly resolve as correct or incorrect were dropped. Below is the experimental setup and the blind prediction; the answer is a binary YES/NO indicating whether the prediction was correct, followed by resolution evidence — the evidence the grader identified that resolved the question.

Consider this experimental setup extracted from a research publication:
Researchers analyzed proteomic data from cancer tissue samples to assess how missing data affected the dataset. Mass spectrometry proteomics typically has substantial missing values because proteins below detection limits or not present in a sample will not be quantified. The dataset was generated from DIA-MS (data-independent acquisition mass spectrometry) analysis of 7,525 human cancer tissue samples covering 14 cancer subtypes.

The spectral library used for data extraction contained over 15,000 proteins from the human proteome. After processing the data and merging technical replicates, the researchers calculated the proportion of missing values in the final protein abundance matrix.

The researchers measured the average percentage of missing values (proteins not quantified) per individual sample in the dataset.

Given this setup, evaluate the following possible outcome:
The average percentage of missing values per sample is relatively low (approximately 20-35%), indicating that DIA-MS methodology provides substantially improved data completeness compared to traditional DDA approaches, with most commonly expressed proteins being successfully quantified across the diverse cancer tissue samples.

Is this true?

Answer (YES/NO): NO